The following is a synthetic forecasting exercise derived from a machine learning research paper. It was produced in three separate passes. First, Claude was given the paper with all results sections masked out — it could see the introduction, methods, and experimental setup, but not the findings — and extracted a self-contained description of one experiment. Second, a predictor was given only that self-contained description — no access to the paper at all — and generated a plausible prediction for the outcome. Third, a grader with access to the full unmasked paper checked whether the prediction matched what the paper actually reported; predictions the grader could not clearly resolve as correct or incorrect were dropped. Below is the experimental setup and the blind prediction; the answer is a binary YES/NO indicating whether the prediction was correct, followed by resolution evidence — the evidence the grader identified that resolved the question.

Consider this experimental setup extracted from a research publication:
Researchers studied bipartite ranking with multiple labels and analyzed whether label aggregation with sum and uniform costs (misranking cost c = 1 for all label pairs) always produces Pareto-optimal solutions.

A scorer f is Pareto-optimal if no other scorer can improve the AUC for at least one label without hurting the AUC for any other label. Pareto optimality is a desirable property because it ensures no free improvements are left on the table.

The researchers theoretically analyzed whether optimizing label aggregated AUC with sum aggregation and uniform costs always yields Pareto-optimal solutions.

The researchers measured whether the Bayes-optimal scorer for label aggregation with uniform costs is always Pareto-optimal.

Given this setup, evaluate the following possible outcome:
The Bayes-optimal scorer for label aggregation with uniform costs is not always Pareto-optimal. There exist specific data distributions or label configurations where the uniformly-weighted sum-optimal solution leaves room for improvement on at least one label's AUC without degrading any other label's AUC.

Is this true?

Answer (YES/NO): YES